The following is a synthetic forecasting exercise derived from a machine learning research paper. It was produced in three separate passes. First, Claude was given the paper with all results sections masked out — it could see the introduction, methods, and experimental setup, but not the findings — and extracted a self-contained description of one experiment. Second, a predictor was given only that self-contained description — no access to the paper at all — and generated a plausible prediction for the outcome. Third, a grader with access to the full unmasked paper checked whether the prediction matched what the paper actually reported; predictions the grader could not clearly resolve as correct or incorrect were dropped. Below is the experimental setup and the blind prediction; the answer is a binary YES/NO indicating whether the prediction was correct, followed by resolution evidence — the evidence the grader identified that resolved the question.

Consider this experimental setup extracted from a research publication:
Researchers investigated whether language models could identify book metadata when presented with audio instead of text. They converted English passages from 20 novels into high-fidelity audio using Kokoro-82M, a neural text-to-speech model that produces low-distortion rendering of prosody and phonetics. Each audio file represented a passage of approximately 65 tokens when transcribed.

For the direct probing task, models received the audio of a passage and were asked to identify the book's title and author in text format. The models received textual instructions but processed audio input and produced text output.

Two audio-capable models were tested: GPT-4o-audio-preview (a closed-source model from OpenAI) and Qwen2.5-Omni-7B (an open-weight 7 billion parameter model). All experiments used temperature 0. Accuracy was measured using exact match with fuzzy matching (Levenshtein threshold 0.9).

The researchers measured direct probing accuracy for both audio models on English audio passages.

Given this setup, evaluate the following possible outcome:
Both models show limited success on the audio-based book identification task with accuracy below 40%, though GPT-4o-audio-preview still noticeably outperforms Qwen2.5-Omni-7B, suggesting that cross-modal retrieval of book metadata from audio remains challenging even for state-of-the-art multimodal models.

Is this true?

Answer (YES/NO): NO